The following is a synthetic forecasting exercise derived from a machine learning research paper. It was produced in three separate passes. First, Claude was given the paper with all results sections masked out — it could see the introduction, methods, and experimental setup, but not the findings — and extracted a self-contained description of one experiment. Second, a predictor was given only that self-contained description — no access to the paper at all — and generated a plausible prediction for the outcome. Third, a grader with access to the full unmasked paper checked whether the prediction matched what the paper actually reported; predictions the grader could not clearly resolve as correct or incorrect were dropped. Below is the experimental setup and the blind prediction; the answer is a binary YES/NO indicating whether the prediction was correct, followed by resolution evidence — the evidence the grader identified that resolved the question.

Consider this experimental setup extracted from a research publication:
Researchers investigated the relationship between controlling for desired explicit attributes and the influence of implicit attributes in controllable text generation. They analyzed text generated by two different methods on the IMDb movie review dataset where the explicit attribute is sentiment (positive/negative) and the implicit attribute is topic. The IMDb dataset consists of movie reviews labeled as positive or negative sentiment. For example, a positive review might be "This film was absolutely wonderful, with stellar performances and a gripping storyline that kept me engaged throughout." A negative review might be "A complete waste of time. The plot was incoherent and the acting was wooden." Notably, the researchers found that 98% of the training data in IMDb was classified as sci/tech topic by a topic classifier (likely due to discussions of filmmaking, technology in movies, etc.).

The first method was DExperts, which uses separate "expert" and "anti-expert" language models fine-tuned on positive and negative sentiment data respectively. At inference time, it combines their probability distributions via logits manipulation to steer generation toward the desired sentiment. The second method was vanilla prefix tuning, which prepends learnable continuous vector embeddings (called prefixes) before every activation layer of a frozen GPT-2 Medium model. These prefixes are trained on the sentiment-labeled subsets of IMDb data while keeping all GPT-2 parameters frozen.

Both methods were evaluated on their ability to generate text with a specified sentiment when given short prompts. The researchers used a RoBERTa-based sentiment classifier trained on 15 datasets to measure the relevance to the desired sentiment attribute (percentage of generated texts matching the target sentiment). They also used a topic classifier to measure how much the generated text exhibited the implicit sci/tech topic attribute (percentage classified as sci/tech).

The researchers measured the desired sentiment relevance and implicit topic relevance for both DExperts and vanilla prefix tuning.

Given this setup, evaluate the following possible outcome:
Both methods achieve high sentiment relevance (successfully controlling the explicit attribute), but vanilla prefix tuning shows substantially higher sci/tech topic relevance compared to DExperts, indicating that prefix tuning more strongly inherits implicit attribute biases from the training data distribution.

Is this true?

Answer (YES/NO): NO